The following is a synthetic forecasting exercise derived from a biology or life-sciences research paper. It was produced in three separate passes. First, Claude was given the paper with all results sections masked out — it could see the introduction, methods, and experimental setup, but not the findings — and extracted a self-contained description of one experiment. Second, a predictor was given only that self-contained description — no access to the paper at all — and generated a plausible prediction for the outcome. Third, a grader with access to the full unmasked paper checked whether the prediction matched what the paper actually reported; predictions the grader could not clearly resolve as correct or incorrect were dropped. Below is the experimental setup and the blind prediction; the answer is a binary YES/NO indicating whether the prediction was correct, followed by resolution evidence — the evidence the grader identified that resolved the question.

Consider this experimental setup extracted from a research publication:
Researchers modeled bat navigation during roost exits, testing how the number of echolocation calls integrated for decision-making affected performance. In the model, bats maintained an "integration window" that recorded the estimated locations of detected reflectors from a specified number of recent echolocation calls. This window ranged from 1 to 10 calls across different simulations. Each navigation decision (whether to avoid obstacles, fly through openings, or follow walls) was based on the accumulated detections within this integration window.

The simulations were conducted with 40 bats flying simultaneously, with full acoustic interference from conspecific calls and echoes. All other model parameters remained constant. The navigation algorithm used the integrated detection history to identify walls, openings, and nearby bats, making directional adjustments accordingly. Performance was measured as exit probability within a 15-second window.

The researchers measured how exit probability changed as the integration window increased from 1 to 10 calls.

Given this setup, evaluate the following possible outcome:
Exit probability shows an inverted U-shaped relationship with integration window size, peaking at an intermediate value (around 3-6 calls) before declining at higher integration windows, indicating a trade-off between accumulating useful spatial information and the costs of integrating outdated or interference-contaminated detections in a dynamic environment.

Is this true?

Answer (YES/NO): NO